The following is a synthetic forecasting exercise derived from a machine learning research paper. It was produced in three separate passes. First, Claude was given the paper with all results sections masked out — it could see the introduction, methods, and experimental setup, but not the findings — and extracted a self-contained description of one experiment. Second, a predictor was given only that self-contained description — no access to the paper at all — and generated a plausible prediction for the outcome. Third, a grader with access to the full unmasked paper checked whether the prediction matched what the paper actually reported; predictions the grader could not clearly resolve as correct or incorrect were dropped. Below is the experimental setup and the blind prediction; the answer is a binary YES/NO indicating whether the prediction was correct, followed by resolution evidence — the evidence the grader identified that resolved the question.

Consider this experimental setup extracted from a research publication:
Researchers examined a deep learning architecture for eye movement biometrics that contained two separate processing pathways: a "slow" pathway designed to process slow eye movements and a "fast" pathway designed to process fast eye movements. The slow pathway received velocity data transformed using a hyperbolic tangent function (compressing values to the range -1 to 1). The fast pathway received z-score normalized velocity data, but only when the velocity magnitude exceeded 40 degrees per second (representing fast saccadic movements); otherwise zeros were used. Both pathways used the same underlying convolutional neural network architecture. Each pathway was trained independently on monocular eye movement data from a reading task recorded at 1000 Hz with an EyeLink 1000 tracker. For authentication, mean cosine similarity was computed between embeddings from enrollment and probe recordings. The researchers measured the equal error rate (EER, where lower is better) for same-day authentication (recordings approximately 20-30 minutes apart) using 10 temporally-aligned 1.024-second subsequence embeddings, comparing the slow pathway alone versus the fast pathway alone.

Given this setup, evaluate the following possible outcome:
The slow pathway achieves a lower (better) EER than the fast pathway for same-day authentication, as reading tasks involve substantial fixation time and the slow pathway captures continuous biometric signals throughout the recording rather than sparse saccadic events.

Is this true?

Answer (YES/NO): YES